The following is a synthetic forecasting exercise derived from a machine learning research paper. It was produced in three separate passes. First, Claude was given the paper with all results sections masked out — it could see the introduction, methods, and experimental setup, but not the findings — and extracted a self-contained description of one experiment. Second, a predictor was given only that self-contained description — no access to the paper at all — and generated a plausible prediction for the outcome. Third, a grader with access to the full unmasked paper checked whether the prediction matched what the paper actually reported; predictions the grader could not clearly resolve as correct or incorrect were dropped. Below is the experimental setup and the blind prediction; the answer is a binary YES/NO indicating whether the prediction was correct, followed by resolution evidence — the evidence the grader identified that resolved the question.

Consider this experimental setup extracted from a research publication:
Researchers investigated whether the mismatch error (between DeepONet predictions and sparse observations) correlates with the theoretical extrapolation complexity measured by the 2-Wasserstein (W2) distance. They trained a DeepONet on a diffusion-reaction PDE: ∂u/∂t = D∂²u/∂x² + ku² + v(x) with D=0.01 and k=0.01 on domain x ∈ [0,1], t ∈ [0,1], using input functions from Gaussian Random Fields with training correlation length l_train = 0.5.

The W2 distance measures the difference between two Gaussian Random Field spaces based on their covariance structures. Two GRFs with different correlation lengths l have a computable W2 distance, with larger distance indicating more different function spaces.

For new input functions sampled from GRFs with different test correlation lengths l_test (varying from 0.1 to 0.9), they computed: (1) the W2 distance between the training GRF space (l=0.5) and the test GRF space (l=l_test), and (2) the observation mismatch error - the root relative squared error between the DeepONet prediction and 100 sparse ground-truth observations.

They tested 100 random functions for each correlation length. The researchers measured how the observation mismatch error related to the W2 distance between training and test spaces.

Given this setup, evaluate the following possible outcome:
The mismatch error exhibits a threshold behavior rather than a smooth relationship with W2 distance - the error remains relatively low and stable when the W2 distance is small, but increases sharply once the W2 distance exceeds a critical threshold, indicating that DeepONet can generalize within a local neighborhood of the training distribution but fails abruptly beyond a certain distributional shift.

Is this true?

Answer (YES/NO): NO